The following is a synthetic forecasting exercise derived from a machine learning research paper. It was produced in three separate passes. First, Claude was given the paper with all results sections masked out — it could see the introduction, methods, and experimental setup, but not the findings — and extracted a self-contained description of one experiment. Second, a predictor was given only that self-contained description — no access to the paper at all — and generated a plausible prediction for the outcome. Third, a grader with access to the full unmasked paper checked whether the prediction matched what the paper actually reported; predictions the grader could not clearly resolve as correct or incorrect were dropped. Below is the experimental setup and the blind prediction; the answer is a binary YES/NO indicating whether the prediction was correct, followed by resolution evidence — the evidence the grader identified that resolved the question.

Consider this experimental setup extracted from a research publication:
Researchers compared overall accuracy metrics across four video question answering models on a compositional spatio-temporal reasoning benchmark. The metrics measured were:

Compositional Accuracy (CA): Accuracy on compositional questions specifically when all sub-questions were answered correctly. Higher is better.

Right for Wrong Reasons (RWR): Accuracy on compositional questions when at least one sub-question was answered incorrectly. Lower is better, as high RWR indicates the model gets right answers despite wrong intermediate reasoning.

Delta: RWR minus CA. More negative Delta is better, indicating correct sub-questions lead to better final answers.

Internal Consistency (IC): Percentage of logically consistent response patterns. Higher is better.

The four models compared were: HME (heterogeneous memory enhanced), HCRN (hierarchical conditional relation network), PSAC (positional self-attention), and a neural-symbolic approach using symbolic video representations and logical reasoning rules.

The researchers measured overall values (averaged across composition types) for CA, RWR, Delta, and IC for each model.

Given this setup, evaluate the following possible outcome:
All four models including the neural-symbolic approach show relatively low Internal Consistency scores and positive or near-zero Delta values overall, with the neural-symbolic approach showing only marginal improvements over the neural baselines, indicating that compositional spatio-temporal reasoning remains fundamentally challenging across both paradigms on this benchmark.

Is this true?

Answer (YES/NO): NO